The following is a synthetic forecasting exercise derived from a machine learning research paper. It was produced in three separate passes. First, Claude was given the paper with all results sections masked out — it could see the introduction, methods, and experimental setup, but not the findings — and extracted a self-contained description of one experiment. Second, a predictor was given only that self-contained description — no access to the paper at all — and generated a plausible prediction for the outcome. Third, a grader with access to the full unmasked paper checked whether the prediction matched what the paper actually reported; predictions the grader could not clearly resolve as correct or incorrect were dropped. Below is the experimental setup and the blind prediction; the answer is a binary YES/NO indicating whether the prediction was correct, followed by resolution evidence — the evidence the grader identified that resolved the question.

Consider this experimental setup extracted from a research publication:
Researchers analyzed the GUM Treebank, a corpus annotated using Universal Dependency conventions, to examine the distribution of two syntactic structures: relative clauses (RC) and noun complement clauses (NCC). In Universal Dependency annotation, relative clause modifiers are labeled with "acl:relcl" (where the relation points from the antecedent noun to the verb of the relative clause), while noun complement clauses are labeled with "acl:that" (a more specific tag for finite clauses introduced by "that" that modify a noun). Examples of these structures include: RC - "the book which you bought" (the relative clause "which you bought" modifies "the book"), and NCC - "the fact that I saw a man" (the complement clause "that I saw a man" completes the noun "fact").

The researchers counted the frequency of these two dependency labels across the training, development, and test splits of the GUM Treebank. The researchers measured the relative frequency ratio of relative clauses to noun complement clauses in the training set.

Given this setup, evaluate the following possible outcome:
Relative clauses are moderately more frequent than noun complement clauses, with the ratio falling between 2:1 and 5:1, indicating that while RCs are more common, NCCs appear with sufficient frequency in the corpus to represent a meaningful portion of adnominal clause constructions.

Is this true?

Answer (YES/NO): NO